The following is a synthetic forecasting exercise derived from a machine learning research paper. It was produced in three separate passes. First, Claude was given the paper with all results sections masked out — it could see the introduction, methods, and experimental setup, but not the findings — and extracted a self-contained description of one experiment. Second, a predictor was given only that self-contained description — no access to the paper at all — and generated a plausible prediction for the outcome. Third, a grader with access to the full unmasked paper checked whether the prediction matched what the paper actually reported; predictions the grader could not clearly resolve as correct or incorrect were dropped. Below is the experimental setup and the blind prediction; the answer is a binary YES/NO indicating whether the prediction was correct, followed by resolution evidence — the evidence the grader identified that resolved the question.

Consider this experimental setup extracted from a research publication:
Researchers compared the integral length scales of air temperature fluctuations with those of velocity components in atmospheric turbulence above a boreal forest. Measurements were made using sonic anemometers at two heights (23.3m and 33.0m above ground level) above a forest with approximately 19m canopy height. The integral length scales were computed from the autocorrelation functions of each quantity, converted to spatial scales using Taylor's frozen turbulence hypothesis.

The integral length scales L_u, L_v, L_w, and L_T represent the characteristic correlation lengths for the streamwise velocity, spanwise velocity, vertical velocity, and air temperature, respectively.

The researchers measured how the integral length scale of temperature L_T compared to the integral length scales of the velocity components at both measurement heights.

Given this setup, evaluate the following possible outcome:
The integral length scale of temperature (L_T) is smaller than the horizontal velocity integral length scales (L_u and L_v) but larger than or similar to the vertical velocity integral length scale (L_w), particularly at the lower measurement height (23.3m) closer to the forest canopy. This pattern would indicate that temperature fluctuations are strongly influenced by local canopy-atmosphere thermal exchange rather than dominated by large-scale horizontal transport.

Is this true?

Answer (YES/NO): NO